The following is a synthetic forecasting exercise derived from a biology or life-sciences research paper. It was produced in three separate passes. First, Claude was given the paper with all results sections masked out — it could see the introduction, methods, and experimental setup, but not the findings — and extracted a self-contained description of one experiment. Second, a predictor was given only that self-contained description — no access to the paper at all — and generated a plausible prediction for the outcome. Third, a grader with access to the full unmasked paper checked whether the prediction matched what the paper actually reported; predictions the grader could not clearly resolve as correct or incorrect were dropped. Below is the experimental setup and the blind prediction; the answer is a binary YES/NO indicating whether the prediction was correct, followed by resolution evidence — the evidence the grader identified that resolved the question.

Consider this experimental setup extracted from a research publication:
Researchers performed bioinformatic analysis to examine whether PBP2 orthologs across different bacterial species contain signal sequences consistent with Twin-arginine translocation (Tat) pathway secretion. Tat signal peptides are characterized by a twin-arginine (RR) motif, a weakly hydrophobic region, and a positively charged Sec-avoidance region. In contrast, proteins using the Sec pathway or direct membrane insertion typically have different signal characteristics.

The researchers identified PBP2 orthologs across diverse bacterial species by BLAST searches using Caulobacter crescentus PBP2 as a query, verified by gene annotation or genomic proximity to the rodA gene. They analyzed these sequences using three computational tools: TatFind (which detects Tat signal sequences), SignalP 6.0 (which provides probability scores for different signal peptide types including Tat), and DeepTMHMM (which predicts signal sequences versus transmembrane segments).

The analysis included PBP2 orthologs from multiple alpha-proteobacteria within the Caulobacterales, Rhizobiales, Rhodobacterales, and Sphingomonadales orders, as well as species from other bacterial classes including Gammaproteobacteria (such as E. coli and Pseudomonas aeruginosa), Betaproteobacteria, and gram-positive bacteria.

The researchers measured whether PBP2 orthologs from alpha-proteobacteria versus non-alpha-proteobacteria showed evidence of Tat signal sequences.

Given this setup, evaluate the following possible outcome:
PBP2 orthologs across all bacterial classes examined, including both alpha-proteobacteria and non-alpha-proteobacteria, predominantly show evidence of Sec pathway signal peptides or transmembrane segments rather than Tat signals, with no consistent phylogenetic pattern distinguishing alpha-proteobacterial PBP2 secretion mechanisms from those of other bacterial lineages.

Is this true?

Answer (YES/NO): NO